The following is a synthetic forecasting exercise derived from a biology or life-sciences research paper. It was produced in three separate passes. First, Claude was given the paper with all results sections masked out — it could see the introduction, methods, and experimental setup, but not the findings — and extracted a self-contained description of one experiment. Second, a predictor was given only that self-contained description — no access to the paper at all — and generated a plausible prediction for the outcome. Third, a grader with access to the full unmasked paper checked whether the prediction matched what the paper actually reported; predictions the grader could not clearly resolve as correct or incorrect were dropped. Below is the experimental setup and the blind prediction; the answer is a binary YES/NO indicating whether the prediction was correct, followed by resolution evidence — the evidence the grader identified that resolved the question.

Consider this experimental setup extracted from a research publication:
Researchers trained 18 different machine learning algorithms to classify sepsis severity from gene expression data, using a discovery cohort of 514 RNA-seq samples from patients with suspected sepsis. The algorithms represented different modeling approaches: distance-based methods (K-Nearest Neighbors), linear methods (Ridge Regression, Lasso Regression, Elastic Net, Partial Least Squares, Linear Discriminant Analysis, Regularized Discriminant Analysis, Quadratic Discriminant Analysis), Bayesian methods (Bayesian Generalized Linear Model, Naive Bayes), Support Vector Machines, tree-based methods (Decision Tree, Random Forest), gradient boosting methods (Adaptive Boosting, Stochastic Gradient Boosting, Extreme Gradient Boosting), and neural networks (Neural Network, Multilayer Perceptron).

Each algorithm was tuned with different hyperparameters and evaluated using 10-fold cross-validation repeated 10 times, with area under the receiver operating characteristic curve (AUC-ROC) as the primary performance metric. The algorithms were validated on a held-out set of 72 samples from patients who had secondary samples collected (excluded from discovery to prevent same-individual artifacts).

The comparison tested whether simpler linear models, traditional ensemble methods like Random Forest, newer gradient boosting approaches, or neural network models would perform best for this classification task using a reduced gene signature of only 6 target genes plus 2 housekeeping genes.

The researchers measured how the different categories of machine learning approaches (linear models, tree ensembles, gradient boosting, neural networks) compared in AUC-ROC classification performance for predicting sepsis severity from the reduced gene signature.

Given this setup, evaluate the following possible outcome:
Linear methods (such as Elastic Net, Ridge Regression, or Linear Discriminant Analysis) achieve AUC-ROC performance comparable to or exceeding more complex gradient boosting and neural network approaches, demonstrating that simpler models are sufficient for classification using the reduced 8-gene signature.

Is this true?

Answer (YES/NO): NO